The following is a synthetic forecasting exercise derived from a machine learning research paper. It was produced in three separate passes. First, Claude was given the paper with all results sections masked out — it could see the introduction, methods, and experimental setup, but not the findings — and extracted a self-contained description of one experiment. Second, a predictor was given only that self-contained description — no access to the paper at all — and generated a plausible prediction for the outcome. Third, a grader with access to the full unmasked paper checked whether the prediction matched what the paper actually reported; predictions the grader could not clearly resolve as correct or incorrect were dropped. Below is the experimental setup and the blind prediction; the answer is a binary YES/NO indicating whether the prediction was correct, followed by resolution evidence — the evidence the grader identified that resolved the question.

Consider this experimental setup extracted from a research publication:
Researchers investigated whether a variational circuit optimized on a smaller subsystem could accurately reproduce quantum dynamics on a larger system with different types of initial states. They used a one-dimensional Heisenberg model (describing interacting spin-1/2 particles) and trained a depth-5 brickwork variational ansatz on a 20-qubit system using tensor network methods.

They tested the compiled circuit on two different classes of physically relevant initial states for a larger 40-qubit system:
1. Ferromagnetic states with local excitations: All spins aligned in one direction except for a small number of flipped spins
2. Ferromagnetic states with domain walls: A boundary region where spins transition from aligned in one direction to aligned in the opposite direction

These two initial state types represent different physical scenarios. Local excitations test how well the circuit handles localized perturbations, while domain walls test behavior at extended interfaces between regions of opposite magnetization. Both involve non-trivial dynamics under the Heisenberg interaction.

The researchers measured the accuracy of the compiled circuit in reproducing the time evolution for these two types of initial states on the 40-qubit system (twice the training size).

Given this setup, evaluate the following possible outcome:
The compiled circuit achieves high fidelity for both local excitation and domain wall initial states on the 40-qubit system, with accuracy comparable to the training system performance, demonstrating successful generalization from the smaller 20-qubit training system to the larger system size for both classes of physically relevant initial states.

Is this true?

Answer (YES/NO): YES